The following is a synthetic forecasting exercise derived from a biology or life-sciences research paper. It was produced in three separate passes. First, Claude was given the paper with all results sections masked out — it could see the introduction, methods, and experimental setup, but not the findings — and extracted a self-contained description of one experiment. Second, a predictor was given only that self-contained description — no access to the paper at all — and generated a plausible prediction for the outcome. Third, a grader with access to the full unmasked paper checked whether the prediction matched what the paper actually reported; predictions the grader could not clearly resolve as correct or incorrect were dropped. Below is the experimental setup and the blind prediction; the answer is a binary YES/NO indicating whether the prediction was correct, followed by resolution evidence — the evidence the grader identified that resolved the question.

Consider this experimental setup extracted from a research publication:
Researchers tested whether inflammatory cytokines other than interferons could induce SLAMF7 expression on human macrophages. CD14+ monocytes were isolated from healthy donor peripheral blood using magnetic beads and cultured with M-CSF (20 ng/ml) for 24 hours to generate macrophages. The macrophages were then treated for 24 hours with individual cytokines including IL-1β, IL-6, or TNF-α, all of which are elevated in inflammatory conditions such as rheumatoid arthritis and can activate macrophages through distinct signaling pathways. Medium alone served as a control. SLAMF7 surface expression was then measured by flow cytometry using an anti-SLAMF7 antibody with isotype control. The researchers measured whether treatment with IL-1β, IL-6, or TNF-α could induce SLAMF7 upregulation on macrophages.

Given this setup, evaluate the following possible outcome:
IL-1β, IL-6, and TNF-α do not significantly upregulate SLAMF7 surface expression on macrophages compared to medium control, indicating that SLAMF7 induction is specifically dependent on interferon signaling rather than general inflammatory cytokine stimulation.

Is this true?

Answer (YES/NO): NO